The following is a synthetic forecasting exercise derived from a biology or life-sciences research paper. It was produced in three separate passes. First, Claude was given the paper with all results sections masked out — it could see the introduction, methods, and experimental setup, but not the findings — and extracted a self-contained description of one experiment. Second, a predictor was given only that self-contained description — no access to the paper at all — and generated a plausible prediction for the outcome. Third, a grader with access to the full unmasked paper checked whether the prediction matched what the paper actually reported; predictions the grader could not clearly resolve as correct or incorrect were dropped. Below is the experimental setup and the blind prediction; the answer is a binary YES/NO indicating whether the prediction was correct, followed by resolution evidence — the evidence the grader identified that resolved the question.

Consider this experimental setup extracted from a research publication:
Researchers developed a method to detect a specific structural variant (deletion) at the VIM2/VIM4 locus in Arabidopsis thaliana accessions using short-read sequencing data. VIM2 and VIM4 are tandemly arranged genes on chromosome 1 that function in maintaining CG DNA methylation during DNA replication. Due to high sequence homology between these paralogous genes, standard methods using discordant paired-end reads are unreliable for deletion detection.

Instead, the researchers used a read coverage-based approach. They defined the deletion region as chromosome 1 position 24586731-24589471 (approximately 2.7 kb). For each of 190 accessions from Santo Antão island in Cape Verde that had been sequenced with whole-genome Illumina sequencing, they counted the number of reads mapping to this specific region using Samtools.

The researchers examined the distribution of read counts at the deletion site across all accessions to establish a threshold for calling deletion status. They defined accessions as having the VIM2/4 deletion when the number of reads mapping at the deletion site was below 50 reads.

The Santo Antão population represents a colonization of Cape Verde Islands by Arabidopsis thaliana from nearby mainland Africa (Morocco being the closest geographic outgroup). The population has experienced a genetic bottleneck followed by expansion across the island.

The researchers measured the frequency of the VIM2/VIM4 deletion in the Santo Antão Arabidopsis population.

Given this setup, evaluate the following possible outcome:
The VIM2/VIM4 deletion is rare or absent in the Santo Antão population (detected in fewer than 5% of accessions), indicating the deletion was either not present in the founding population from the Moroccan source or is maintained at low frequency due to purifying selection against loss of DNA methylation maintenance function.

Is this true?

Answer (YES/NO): NO